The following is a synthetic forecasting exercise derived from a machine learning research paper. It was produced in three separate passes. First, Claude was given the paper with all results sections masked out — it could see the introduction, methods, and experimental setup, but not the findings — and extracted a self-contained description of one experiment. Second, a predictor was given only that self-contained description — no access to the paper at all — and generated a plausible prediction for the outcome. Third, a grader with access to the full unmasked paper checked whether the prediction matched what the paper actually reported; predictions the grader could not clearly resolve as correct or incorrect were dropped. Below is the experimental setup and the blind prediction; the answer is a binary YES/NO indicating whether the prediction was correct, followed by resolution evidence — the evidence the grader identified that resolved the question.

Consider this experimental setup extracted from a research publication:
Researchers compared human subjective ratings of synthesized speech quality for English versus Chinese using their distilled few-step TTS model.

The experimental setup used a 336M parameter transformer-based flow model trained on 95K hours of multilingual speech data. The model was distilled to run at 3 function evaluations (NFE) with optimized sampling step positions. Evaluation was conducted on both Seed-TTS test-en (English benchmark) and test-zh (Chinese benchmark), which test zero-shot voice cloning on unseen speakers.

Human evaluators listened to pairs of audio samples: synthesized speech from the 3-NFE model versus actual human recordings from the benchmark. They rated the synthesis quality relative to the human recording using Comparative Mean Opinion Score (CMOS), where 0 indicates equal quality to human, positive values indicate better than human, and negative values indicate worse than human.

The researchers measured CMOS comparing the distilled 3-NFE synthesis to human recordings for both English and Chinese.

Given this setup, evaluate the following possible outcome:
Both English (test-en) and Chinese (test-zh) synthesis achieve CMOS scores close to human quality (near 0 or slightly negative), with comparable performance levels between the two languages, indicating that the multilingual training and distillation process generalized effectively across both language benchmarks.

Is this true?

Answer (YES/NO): NO